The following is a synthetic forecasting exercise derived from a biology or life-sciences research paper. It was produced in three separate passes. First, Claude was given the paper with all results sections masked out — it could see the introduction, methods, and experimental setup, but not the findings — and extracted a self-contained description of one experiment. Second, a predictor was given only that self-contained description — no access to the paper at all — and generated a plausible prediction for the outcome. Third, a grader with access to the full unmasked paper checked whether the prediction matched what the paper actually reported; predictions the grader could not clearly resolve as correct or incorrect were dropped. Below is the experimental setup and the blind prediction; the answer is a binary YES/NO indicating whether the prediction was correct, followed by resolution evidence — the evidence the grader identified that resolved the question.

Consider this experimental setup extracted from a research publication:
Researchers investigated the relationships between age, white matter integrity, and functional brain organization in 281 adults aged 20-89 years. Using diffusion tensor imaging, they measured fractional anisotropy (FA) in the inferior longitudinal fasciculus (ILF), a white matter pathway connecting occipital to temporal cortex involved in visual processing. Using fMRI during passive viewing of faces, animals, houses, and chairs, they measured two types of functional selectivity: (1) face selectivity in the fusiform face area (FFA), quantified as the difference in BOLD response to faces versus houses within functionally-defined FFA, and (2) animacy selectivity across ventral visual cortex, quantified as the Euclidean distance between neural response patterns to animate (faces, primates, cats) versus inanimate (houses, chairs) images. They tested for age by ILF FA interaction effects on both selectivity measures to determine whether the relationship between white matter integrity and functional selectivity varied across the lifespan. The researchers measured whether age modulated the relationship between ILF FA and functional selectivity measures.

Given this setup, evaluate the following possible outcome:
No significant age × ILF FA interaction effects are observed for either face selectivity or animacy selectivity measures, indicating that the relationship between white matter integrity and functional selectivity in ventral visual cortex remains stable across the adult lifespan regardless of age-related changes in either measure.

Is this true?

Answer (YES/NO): NO